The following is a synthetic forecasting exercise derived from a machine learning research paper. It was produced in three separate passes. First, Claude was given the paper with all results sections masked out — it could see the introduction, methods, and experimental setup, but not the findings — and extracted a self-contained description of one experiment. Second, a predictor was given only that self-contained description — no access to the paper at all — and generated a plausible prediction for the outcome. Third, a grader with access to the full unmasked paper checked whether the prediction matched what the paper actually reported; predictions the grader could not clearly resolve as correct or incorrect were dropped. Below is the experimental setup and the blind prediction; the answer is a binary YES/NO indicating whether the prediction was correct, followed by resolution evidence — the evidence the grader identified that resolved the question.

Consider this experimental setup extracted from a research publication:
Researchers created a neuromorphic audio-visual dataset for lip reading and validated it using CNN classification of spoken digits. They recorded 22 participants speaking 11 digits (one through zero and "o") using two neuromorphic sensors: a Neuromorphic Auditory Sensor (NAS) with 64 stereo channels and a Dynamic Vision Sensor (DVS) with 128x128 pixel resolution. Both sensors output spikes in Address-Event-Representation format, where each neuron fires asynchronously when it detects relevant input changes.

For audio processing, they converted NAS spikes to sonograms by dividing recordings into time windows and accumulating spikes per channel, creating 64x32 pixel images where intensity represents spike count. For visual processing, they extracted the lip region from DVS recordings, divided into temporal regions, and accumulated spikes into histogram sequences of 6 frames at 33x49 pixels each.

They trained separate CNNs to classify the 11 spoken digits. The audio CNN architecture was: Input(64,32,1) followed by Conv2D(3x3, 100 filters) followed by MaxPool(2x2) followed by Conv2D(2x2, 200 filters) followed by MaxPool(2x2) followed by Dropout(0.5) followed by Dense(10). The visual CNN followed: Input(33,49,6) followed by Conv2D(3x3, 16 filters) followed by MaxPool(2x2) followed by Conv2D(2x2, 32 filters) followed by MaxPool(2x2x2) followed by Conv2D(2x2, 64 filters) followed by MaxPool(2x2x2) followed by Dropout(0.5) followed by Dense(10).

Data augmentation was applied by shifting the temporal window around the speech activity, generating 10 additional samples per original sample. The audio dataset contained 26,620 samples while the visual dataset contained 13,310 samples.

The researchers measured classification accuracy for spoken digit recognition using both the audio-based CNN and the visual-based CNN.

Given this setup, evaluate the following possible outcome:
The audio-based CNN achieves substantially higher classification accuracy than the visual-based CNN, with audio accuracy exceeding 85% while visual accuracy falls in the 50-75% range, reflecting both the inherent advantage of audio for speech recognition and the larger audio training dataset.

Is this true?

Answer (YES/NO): YES